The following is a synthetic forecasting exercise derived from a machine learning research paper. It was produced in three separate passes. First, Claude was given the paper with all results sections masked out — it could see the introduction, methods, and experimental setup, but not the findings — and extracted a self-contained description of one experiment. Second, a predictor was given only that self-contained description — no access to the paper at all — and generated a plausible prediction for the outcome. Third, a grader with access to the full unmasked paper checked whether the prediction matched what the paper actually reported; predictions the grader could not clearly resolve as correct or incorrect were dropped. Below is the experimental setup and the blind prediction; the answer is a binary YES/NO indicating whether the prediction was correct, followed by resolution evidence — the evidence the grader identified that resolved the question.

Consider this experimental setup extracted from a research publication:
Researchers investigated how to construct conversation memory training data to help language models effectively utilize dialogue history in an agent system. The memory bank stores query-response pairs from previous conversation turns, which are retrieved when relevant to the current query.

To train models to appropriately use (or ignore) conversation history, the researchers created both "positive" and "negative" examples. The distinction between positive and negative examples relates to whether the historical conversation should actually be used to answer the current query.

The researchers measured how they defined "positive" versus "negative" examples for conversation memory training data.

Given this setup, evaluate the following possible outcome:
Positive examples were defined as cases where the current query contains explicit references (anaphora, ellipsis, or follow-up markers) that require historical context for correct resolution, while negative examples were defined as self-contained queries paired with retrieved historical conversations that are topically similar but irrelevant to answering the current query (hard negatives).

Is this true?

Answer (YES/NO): NO